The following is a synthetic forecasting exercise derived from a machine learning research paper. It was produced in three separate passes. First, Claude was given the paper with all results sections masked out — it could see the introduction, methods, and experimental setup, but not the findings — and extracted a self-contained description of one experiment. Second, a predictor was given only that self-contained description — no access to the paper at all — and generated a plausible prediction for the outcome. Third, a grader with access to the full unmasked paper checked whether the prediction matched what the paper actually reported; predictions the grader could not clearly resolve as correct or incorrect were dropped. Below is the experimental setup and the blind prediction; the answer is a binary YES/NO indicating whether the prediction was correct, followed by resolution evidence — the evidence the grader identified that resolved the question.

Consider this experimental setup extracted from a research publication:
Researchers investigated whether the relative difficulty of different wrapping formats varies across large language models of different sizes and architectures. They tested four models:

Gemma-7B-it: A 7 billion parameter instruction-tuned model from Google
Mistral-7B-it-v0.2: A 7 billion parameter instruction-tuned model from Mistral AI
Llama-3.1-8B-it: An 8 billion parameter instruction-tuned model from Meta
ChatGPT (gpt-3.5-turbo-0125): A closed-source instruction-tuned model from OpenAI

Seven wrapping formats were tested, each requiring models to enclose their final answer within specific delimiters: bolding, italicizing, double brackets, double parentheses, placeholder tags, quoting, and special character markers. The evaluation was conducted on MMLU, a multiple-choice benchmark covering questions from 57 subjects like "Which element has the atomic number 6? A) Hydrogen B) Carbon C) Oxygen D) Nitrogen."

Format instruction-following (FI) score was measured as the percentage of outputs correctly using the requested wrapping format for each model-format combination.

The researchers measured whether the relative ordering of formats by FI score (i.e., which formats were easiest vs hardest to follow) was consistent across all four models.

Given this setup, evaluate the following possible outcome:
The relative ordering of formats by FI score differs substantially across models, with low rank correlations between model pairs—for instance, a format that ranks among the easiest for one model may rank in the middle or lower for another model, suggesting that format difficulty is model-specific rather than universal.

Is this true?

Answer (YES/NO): YES